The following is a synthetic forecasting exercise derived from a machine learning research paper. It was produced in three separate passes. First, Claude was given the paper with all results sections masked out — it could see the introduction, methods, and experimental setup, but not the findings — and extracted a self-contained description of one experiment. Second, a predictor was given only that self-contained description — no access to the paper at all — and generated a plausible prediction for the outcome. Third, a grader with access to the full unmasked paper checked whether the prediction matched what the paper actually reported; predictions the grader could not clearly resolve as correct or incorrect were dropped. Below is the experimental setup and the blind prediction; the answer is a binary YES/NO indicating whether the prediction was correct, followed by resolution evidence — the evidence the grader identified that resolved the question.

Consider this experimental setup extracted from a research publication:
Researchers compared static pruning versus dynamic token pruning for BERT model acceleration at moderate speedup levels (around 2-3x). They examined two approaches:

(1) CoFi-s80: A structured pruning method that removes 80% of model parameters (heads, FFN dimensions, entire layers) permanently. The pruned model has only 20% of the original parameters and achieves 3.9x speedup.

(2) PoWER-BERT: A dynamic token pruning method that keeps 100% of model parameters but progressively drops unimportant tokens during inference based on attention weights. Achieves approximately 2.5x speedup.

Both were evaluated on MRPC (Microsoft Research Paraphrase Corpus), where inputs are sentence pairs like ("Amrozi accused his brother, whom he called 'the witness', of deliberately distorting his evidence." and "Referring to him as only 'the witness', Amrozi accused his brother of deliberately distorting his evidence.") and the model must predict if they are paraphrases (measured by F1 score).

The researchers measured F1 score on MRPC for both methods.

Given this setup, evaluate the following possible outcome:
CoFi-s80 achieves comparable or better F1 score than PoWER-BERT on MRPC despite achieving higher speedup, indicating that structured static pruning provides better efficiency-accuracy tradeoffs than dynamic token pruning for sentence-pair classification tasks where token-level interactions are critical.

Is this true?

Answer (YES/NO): YES